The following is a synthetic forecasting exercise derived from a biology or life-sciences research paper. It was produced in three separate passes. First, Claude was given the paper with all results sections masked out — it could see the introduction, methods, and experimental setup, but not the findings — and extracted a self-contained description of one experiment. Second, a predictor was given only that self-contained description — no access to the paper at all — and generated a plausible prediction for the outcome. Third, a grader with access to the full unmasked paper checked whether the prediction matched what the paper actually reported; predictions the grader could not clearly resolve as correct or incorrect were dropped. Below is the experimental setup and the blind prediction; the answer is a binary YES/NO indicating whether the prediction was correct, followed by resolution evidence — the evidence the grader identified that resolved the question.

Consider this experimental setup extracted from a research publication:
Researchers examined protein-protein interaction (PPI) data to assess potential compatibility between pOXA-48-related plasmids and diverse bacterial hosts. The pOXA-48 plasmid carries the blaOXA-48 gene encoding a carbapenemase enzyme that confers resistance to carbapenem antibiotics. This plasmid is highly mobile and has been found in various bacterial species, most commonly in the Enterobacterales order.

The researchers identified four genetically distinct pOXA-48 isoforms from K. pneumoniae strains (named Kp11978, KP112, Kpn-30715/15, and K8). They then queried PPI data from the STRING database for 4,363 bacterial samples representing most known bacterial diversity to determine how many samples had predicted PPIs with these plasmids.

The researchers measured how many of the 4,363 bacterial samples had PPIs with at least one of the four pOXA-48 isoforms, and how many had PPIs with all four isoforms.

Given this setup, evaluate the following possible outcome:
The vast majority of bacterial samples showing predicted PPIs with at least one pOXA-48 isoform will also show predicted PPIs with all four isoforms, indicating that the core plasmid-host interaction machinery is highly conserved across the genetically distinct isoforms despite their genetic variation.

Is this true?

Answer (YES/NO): NO